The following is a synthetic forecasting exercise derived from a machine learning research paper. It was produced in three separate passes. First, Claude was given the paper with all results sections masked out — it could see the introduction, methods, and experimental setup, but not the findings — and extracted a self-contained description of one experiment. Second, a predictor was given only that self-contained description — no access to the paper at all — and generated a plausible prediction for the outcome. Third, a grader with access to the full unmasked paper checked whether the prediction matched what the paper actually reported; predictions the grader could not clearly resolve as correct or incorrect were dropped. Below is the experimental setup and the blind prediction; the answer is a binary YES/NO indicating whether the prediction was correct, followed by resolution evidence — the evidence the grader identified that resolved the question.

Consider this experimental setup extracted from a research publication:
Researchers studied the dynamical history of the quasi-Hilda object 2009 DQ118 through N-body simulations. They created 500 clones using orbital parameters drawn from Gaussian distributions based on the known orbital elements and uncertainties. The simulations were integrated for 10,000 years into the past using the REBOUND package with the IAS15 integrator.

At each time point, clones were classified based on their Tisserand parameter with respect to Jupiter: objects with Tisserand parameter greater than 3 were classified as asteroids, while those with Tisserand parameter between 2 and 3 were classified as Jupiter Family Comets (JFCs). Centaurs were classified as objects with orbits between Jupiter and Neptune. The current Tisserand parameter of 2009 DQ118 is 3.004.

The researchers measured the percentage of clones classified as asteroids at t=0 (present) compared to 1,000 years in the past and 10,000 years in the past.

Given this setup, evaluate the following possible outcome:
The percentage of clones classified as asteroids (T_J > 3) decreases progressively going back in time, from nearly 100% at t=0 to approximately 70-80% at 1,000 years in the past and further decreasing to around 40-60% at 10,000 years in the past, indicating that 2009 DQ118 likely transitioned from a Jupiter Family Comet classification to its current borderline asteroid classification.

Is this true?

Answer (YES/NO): NO